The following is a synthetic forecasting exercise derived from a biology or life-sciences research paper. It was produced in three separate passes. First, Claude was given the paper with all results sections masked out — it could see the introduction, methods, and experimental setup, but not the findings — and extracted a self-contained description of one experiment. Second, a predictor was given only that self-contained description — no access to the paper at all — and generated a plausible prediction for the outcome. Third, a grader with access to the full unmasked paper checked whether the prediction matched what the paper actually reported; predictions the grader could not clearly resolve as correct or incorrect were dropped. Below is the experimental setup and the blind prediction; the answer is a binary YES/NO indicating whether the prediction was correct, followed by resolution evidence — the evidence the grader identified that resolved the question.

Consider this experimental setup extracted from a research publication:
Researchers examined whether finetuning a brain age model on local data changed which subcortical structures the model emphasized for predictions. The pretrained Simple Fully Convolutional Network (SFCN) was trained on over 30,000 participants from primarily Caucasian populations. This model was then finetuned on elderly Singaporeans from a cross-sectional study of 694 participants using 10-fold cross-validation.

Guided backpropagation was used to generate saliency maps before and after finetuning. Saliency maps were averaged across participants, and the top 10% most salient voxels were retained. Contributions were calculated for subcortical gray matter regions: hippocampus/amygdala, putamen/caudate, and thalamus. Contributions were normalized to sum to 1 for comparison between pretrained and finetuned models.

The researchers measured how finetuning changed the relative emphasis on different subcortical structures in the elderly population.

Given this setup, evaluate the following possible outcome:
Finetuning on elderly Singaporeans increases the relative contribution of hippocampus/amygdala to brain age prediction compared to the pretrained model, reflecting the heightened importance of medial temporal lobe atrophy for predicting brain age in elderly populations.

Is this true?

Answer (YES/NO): NO